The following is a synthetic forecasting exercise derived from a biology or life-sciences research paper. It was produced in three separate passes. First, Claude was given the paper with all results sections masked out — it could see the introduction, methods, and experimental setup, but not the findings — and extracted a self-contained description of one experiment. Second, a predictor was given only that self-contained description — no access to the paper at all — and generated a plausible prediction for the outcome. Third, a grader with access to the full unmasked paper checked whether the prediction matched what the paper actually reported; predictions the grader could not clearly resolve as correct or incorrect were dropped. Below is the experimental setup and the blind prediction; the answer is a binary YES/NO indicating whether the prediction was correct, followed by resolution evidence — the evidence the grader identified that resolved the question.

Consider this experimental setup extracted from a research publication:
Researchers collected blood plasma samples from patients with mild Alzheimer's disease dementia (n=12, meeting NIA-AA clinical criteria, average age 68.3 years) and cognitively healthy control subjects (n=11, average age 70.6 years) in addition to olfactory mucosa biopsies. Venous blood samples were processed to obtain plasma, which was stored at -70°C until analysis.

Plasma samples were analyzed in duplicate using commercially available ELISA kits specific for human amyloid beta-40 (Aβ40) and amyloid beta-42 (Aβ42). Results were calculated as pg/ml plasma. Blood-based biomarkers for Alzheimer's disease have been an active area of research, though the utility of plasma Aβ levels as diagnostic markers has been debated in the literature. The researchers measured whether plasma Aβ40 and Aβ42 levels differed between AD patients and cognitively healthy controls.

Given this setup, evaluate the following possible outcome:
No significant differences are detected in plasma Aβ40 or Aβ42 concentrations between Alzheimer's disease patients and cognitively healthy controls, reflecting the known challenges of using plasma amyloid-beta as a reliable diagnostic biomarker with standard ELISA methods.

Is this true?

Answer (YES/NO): YES